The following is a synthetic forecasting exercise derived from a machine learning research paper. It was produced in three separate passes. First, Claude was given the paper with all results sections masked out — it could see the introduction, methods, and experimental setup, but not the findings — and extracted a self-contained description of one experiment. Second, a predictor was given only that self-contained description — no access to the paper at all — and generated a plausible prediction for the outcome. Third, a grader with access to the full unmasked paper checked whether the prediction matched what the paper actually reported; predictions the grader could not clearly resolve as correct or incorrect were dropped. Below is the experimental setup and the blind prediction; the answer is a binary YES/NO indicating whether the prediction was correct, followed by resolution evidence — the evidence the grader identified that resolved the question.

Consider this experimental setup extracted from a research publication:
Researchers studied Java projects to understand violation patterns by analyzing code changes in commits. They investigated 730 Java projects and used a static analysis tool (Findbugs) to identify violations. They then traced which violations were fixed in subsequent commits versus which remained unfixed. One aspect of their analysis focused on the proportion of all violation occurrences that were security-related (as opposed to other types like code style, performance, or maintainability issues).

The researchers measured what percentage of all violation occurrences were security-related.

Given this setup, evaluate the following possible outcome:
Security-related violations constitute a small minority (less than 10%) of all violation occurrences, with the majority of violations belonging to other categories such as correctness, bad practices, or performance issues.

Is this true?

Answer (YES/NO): YES